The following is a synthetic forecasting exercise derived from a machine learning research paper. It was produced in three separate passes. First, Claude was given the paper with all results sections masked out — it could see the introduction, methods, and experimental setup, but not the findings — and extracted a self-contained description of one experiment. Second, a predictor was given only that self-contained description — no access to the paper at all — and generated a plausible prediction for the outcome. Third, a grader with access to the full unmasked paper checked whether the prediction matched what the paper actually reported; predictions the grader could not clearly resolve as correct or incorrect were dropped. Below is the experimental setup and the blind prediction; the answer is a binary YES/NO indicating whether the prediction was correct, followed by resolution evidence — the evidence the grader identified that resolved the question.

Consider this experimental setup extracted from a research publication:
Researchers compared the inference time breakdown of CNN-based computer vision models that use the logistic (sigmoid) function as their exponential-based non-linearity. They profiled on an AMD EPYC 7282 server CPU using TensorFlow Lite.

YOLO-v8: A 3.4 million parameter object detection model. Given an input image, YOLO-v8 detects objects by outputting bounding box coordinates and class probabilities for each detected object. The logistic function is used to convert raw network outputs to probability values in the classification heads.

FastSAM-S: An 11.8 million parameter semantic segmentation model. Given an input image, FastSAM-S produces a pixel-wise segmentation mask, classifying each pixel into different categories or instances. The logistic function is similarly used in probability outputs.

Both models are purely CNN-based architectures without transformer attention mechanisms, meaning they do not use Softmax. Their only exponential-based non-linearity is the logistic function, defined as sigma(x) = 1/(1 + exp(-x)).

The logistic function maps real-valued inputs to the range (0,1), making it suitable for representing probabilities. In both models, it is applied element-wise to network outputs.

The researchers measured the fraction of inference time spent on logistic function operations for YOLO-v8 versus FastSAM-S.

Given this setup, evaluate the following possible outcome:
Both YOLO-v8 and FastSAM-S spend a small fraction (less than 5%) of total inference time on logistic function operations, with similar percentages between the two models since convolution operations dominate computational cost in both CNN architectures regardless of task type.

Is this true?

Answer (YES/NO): NO